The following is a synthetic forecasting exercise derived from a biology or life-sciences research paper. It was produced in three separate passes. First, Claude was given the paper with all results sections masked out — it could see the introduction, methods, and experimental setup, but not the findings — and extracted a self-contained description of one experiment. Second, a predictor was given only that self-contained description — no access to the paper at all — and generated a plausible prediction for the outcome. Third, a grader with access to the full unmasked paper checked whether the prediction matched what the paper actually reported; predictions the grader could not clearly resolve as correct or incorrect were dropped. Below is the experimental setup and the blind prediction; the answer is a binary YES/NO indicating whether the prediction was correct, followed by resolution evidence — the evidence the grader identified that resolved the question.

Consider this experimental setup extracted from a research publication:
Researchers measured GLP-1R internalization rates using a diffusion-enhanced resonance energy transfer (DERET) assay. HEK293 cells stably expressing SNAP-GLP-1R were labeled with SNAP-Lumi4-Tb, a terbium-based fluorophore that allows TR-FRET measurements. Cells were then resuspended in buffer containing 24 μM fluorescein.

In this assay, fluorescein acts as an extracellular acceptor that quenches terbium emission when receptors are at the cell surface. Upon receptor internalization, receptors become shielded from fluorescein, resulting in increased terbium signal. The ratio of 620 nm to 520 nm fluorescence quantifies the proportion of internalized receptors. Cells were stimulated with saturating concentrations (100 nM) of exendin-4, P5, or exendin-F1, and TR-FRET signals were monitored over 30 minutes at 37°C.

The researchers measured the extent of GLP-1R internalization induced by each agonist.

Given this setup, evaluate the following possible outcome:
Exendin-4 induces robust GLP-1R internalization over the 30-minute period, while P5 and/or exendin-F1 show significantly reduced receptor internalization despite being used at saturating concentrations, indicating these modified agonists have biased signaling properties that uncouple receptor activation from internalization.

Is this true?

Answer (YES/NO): YES